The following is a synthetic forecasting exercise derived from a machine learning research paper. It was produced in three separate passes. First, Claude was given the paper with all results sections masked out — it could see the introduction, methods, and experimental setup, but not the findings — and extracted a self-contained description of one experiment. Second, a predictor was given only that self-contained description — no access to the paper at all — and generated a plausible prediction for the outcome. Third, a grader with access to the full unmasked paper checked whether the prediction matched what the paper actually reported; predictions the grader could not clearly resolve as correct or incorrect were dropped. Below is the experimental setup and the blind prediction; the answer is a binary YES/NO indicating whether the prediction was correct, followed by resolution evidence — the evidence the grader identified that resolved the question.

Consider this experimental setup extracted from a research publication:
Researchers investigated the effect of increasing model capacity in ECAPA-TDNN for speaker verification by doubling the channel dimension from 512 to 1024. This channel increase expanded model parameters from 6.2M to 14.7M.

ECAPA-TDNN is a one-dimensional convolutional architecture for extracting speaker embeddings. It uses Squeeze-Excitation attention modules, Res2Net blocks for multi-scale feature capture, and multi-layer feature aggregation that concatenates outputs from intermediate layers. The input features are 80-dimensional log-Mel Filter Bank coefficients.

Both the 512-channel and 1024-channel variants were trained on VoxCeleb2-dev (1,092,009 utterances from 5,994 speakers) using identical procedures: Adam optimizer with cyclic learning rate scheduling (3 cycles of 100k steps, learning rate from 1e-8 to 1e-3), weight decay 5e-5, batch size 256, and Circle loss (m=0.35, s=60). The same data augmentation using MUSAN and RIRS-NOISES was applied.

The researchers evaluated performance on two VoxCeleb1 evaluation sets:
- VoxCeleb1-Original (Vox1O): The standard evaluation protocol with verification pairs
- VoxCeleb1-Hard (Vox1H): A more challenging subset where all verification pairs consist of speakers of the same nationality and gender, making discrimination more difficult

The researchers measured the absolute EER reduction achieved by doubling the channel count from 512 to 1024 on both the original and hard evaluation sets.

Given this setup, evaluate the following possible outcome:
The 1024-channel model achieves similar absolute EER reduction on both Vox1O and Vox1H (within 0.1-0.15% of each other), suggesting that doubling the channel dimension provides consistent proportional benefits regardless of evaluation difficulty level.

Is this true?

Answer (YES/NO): NO